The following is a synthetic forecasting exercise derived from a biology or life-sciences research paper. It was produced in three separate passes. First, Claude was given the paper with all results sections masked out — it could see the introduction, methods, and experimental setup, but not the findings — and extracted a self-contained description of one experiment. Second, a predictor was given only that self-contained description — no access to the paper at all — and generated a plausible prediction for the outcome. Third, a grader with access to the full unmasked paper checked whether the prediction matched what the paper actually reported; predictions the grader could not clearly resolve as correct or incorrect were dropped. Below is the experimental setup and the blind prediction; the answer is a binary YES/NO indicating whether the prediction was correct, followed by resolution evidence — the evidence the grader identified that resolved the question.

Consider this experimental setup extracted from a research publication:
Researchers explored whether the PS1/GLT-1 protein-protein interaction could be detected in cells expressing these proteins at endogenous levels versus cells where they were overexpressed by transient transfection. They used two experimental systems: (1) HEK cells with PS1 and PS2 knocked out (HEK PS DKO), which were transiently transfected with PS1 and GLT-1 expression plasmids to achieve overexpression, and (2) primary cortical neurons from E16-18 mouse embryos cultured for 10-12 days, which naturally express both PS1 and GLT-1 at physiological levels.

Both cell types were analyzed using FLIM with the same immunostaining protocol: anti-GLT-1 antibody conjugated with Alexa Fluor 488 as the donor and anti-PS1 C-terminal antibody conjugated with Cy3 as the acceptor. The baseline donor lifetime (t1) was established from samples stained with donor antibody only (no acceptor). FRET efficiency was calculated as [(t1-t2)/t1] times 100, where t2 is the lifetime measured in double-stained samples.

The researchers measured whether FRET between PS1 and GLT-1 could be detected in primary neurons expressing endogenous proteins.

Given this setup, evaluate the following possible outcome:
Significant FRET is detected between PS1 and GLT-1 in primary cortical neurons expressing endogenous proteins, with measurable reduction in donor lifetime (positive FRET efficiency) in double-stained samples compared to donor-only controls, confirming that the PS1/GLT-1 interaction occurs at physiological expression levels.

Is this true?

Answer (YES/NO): YES